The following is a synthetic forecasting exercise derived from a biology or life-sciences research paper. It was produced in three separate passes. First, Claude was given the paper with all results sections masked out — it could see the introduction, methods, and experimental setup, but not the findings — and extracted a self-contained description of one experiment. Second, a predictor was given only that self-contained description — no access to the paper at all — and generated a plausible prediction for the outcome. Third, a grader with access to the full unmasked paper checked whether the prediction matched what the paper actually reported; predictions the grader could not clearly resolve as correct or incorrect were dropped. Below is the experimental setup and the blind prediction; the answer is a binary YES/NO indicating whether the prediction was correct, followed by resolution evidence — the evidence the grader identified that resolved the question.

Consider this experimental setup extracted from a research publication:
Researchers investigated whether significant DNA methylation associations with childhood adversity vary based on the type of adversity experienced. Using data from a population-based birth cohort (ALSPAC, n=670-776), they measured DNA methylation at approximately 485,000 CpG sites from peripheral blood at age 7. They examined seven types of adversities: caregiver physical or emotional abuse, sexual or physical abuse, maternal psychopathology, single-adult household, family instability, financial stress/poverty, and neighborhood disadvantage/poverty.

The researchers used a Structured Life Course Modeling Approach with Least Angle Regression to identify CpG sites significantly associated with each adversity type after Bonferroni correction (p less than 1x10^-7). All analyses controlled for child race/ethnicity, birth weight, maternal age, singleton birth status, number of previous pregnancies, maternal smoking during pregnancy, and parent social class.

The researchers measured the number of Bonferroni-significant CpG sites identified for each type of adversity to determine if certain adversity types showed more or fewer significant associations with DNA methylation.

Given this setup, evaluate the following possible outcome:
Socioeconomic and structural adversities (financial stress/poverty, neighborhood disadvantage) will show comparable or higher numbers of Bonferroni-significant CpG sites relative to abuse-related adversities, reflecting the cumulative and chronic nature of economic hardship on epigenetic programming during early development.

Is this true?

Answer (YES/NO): YES